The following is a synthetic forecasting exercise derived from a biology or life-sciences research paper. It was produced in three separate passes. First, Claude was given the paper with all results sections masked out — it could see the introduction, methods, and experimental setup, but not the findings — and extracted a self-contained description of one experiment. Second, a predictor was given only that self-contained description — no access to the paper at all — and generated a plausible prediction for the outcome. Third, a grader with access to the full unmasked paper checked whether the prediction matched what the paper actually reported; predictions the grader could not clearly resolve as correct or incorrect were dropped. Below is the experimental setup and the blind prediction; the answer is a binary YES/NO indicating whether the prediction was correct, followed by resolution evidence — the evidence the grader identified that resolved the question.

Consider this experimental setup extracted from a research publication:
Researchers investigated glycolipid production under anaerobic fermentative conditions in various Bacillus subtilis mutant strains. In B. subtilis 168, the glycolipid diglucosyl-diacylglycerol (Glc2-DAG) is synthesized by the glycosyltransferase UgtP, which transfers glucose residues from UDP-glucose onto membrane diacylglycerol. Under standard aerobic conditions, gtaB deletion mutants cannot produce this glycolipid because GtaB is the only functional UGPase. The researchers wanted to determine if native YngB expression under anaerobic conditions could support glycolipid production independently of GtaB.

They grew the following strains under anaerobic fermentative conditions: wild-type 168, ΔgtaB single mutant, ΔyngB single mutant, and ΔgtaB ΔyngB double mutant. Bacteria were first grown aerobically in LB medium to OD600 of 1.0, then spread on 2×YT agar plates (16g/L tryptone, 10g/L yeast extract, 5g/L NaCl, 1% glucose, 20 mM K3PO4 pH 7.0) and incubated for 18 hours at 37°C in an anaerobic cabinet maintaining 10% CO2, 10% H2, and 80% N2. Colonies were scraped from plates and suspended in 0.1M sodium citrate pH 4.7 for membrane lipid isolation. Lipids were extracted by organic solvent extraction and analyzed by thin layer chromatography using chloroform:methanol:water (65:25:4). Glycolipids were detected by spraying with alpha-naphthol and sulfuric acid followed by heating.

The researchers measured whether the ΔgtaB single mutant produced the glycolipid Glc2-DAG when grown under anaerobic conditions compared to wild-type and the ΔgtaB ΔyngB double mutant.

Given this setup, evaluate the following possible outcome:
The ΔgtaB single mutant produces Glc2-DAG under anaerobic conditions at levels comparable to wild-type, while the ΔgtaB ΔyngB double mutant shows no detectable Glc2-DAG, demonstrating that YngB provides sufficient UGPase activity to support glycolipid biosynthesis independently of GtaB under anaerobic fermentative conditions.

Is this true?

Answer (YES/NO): NO